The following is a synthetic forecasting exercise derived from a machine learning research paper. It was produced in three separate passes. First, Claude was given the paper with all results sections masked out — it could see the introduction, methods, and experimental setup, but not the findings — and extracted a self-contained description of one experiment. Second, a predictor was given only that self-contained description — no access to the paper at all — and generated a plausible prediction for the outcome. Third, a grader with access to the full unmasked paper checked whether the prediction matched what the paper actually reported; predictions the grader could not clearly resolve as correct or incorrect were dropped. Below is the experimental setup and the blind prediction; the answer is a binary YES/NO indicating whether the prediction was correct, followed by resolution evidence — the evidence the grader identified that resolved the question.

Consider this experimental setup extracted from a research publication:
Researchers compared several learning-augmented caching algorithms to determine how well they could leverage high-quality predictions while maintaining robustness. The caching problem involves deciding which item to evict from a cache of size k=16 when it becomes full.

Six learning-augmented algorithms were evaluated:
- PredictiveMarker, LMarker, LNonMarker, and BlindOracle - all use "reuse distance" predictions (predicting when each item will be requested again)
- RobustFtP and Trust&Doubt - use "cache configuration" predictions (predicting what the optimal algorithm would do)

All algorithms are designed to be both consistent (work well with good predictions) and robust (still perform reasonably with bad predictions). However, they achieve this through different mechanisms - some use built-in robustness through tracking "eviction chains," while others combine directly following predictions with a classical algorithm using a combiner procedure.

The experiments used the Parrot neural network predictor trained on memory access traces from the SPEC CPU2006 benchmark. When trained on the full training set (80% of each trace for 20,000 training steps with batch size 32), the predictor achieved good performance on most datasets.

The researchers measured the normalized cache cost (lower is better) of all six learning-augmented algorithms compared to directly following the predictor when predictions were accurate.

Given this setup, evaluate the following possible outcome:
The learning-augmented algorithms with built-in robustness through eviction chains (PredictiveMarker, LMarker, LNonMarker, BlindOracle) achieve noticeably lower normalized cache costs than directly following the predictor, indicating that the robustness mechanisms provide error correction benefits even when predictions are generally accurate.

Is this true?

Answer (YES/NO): NO